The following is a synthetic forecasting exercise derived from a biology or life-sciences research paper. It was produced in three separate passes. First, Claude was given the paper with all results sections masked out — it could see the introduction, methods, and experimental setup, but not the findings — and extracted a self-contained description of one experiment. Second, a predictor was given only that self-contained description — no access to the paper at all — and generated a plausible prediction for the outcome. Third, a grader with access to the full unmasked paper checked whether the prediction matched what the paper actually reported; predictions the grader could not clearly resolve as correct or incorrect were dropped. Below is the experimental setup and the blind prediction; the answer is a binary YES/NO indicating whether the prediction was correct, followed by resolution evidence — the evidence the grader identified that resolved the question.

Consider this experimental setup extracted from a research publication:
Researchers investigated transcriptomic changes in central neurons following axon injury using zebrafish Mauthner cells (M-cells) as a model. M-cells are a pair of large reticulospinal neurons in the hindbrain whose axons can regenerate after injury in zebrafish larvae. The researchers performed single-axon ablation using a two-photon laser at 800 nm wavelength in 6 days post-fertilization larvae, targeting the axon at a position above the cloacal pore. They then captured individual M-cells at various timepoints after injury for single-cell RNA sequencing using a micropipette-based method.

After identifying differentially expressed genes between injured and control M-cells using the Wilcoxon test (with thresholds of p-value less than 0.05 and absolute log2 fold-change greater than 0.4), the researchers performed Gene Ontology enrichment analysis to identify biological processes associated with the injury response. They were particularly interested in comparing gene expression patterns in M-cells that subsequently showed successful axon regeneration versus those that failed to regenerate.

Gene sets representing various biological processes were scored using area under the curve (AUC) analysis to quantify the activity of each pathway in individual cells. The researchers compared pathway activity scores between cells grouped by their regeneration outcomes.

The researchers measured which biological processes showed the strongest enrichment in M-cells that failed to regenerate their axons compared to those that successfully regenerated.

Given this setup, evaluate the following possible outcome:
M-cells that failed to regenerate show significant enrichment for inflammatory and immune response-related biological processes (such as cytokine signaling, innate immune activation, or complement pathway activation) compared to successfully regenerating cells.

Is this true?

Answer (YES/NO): NO